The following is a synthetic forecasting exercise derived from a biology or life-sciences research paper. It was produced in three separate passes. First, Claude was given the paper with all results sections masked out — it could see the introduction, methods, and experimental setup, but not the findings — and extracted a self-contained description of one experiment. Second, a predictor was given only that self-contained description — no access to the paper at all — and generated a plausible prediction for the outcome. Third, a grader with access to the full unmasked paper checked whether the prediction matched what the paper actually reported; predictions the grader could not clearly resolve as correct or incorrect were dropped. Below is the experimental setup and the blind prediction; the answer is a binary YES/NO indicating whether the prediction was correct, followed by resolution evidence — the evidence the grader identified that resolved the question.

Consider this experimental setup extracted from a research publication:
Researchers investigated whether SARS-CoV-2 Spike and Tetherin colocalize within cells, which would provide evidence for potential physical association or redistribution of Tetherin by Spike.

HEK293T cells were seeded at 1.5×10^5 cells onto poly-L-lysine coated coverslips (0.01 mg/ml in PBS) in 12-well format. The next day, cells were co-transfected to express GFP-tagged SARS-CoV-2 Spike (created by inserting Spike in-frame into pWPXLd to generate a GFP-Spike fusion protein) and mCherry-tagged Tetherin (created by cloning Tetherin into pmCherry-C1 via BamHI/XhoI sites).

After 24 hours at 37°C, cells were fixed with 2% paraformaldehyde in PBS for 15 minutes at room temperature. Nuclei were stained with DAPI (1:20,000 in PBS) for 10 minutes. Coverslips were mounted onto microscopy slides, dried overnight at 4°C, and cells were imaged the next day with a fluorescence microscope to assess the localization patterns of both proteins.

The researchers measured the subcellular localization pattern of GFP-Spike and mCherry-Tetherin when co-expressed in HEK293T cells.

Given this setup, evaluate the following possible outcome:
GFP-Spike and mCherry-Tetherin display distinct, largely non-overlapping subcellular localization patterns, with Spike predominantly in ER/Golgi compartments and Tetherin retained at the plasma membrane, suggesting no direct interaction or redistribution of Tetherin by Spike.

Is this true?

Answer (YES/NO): NO